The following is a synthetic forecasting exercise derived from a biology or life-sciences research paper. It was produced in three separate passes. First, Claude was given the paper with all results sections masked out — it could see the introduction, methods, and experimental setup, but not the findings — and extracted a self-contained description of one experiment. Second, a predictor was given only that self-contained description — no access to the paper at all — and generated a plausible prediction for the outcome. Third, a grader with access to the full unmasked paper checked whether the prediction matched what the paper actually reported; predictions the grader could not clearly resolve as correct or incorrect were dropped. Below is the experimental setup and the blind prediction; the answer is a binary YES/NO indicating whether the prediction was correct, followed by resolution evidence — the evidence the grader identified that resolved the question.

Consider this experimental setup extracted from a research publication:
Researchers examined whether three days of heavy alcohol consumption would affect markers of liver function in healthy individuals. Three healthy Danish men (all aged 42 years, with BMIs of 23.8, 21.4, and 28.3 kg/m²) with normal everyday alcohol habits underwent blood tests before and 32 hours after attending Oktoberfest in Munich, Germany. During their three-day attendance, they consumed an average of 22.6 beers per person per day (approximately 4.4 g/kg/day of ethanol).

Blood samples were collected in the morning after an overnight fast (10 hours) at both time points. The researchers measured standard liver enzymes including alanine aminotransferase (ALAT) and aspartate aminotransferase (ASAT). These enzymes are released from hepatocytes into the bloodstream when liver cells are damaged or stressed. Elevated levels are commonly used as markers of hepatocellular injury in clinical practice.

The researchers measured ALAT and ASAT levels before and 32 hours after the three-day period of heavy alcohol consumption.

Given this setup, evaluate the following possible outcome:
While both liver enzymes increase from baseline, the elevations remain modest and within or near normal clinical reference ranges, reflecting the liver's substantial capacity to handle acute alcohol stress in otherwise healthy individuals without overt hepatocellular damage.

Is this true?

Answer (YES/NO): YES